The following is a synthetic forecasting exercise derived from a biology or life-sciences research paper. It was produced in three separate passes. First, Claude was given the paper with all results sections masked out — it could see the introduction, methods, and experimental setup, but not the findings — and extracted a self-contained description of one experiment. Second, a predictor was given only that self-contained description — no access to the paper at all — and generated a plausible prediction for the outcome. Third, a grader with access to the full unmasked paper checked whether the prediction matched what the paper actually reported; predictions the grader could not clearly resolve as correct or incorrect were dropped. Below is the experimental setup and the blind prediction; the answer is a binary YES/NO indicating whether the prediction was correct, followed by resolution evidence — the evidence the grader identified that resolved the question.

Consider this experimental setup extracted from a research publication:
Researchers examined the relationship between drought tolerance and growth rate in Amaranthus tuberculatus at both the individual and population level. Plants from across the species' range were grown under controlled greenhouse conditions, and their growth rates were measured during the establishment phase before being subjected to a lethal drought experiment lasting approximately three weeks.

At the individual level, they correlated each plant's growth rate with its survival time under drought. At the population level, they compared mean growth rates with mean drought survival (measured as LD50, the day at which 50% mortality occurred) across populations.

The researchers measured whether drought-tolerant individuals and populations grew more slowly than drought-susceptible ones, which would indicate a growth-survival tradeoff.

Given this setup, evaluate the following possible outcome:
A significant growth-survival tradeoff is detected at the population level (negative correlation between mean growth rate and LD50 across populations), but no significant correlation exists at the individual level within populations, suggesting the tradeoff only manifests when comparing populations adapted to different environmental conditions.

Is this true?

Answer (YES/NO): NO